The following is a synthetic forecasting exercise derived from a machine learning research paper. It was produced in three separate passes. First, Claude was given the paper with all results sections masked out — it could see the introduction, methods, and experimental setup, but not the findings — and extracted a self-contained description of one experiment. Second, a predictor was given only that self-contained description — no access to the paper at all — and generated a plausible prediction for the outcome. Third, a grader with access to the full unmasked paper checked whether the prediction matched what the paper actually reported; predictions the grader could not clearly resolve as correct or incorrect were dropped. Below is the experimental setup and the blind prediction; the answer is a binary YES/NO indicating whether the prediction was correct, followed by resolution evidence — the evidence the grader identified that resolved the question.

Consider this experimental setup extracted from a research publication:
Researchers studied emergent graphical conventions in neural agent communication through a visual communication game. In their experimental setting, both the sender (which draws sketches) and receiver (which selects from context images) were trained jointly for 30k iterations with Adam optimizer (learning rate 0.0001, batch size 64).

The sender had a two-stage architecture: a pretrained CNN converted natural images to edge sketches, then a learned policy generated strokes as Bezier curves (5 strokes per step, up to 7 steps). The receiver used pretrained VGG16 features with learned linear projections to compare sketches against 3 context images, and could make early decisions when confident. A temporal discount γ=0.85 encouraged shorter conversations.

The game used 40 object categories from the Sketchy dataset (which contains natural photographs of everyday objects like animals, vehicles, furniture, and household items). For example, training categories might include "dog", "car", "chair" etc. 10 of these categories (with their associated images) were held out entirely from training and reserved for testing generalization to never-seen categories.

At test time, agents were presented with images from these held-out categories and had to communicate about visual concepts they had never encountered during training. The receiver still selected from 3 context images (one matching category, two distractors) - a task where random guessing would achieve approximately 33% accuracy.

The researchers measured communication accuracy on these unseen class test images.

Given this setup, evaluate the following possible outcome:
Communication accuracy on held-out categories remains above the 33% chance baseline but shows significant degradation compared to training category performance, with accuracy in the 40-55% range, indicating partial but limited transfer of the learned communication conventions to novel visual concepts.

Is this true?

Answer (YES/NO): NO